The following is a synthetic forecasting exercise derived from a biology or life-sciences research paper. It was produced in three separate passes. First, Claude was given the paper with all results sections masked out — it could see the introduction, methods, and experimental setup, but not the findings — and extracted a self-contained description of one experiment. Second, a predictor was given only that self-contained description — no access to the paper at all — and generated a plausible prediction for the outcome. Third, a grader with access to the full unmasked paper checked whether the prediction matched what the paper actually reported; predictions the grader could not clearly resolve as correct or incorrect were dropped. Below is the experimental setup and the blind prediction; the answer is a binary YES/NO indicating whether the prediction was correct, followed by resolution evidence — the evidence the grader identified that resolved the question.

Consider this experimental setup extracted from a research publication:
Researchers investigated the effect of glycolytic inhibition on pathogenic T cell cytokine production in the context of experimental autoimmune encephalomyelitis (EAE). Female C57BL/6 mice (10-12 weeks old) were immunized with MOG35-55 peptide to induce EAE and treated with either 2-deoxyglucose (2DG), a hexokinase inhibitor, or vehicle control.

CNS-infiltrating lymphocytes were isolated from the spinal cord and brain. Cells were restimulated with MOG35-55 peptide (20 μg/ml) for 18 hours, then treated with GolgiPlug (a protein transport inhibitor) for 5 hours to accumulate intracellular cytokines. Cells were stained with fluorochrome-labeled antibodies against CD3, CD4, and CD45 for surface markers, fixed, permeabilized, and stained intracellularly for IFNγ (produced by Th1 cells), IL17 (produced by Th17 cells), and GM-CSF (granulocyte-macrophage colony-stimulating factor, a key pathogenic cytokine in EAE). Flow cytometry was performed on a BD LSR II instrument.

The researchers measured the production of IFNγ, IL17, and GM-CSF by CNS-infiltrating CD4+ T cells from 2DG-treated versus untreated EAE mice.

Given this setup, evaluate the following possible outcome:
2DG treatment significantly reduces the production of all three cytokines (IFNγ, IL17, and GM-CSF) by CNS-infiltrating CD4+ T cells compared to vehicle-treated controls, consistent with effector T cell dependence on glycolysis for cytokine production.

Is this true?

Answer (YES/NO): YES